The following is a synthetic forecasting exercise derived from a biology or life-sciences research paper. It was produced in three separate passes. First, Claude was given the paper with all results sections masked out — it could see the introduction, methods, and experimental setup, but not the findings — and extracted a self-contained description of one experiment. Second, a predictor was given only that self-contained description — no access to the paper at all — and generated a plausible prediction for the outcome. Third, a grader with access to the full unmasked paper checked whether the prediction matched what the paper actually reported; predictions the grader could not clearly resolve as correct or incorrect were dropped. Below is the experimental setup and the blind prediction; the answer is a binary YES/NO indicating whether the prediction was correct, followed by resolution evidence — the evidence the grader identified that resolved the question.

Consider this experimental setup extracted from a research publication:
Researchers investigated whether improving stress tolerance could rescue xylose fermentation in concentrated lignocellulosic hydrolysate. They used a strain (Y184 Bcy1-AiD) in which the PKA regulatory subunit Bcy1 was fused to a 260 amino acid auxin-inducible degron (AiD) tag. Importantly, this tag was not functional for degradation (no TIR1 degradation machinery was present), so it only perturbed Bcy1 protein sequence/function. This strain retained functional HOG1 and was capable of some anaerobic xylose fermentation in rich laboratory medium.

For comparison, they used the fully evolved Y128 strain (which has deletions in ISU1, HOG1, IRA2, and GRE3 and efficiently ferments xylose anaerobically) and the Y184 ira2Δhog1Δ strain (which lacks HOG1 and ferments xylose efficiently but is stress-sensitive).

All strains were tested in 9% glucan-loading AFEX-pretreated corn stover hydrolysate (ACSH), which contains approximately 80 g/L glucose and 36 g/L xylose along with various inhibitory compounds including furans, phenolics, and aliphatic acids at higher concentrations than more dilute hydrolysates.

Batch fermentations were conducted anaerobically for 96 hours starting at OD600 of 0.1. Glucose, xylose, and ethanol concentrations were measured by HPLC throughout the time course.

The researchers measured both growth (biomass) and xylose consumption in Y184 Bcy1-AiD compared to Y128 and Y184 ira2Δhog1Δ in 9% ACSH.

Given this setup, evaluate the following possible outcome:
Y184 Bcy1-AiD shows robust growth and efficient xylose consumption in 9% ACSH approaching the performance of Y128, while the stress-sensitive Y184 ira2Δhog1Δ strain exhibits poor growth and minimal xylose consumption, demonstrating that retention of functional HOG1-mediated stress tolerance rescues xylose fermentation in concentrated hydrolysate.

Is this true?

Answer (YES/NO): NO